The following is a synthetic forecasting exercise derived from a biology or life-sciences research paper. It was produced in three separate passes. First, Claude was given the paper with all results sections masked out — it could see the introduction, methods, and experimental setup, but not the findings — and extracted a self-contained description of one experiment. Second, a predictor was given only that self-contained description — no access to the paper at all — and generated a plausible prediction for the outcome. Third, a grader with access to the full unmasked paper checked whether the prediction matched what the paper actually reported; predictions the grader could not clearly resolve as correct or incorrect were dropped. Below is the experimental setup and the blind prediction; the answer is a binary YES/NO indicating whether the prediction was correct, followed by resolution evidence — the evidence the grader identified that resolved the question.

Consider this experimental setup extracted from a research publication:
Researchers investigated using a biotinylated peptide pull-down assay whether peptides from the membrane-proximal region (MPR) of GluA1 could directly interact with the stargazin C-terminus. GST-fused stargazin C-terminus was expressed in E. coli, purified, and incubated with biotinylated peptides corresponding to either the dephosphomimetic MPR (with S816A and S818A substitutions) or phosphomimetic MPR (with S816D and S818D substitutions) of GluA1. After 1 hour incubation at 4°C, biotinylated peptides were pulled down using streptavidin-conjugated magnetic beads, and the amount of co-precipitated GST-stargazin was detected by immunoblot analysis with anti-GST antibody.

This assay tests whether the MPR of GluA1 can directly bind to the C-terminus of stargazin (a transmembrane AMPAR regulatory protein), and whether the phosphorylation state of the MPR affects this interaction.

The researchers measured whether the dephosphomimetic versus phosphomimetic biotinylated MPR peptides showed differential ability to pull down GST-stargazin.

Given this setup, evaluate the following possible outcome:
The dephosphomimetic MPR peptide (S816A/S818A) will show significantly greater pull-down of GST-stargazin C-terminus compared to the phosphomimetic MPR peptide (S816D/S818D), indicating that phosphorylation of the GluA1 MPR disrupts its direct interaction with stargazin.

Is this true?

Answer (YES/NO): YES